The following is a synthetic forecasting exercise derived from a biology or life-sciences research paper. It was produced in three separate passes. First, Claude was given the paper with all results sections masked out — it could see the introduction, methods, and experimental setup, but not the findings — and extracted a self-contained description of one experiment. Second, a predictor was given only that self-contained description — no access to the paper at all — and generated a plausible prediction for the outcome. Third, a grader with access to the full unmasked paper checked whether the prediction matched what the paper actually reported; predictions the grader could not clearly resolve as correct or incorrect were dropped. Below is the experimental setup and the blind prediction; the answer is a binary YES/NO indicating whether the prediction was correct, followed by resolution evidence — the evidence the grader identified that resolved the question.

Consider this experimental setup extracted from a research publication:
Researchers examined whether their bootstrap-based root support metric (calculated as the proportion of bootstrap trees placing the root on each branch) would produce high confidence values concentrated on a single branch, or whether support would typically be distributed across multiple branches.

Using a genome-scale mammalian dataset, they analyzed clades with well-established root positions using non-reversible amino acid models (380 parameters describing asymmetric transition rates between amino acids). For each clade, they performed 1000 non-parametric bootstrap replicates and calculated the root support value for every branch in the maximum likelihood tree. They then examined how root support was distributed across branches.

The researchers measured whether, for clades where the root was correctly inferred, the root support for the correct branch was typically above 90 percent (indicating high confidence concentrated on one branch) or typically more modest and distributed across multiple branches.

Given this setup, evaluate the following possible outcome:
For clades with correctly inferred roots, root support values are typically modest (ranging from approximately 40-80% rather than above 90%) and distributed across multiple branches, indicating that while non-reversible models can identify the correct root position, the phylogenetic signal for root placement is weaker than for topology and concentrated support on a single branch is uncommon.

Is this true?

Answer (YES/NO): NO